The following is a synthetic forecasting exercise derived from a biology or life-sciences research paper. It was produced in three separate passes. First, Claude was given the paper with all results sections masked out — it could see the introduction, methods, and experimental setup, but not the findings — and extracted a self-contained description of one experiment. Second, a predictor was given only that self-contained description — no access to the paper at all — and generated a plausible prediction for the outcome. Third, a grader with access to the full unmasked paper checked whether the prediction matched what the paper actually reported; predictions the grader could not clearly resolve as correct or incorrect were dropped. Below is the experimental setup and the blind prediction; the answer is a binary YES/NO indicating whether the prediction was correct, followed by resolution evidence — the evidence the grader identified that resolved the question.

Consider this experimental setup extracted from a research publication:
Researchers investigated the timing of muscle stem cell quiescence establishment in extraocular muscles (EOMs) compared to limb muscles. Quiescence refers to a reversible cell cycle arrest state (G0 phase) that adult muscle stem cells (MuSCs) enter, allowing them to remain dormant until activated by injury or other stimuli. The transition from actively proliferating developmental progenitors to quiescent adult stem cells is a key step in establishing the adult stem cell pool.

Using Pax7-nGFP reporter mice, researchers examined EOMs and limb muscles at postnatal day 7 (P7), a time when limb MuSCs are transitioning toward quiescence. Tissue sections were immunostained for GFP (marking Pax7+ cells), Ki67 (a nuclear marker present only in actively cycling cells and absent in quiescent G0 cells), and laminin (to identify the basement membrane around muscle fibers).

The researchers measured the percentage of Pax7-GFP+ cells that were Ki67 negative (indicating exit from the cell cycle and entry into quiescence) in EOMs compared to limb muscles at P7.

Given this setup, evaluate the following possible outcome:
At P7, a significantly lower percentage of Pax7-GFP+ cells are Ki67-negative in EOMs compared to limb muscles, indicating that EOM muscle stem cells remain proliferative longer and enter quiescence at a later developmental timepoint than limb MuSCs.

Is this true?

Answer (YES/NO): NO